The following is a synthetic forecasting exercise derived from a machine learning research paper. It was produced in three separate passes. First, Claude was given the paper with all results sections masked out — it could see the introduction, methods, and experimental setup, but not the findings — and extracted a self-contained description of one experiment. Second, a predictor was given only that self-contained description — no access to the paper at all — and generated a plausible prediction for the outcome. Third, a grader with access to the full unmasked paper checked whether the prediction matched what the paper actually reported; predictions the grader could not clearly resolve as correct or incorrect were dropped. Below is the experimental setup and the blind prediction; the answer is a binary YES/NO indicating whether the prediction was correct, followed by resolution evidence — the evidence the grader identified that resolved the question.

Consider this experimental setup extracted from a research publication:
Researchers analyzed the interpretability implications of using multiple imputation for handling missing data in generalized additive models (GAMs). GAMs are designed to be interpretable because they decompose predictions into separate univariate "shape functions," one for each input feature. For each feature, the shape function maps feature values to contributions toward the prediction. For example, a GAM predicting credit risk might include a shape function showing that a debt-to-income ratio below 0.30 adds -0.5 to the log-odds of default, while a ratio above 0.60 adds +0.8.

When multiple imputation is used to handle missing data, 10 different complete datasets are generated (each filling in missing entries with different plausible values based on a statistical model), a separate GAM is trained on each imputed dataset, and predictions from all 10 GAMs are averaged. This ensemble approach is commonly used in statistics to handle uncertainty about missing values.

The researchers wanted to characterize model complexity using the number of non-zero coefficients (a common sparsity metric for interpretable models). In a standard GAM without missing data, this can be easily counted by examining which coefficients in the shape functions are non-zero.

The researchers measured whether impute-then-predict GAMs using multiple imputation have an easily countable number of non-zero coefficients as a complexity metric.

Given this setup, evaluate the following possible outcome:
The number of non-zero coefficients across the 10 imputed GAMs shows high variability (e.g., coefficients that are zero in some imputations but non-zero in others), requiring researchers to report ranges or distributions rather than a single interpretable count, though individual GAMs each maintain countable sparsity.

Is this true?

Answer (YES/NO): NO